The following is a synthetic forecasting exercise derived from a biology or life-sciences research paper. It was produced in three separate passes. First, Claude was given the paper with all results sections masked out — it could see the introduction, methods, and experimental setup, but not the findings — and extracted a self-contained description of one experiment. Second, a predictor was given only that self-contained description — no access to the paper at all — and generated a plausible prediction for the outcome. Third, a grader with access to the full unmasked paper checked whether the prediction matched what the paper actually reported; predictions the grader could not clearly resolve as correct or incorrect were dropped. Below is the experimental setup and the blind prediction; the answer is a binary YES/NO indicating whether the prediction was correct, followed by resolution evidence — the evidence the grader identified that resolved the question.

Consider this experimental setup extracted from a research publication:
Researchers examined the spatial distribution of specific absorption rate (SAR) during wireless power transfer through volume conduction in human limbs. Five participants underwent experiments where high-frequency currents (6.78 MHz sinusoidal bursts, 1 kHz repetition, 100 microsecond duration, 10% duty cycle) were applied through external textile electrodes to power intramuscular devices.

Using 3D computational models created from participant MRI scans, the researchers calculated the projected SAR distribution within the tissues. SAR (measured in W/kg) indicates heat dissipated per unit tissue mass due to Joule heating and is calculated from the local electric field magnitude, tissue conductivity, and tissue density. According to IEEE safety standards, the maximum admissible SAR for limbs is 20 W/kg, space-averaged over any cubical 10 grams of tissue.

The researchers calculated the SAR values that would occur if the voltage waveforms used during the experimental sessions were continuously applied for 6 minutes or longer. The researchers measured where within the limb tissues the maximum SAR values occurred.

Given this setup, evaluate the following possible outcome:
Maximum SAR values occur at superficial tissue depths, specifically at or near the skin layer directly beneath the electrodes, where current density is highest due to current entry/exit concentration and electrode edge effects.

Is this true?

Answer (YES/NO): YES